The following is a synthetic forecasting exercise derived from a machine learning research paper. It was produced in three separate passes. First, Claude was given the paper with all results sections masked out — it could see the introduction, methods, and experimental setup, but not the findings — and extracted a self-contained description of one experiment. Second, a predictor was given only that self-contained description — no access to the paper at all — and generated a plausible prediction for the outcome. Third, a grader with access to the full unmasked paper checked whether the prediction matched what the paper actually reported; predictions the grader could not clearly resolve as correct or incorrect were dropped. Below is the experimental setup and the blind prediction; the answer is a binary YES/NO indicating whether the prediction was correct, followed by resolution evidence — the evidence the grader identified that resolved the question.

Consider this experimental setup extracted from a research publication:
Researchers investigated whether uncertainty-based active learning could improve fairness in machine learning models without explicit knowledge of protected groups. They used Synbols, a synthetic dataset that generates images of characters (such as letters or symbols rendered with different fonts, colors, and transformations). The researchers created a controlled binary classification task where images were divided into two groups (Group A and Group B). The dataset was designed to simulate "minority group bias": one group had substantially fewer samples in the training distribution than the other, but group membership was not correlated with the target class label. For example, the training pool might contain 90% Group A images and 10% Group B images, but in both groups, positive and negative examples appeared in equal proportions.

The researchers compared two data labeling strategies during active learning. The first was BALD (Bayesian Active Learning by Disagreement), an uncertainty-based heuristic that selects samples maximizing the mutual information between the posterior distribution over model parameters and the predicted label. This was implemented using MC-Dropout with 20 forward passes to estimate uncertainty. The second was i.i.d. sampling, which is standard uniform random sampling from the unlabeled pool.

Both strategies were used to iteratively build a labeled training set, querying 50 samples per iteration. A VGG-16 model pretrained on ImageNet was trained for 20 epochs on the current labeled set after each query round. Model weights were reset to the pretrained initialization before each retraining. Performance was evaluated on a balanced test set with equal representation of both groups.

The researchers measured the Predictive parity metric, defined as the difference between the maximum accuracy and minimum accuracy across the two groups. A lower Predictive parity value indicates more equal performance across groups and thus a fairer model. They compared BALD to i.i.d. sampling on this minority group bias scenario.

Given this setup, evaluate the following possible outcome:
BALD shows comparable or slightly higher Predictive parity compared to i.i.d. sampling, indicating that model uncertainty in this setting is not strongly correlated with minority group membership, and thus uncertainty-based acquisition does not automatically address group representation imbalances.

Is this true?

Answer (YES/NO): NO